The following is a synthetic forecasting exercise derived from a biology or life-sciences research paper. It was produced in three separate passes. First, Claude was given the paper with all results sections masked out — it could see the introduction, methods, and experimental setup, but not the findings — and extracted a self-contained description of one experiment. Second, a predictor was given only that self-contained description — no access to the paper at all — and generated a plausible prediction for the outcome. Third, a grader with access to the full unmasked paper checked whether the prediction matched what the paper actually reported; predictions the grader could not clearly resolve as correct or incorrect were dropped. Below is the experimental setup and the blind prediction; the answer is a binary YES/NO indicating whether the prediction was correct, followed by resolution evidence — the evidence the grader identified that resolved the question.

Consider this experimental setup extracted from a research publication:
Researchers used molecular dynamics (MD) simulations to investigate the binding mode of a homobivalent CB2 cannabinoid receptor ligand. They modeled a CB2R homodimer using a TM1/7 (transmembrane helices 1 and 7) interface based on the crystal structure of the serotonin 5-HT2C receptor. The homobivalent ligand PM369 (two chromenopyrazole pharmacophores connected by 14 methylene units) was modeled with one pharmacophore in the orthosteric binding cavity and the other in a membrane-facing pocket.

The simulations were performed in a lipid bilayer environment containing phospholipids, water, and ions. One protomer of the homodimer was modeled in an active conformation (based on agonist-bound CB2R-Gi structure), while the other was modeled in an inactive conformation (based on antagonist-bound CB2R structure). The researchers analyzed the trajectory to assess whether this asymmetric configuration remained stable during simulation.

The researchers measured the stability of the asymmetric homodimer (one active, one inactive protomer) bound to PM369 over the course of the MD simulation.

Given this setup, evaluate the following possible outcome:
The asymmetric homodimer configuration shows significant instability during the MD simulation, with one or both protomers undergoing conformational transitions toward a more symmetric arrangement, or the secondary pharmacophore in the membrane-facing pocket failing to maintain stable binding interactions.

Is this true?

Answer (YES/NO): NO